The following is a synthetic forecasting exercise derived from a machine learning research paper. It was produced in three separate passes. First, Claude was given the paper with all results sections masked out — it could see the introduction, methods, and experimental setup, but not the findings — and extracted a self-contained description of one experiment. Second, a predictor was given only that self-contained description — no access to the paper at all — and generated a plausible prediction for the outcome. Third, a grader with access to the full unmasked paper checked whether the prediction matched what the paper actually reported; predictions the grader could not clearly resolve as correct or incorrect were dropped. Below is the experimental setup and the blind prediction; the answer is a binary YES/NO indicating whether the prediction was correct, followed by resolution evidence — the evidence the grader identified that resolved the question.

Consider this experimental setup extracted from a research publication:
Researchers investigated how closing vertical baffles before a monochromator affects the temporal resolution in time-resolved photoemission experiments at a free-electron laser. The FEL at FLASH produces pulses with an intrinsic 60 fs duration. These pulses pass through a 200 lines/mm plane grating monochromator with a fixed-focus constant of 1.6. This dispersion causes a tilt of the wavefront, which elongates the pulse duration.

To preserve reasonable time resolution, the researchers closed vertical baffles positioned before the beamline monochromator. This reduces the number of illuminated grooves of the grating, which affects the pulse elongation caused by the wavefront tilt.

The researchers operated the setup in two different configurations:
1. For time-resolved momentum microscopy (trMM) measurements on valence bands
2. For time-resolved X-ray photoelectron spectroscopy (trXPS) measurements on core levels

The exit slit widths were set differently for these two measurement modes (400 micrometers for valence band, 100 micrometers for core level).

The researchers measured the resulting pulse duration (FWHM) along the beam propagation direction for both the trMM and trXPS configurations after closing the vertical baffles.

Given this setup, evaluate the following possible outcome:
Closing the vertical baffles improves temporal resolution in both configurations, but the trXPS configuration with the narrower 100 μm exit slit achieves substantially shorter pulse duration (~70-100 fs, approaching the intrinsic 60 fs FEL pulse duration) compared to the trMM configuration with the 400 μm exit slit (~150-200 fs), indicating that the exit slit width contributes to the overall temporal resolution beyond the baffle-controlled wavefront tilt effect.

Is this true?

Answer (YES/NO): NO